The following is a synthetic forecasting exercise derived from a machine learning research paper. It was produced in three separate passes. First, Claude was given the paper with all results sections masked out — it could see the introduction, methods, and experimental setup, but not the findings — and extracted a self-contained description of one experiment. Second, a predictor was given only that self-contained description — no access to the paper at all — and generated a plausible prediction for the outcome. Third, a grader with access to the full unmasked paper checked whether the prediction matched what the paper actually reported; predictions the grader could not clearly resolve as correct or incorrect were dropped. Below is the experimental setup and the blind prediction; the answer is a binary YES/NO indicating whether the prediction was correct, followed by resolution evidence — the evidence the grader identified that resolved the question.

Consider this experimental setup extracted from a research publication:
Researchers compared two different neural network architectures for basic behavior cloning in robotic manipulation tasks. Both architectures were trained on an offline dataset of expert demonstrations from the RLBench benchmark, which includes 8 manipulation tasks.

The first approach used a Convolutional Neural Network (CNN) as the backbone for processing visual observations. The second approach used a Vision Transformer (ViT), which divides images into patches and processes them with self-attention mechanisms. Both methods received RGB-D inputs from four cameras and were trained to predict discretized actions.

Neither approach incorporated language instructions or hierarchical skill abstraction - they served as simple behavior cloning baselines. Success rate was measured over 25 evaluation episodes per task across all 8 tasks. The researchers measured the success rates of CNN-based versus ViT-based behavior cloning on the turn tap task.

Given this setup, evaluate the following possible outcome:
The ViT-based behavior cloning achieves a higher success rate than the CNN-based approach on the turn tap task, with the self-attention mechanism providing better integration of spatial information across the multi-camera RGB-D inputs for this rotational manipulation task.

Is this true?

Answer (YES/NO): YES